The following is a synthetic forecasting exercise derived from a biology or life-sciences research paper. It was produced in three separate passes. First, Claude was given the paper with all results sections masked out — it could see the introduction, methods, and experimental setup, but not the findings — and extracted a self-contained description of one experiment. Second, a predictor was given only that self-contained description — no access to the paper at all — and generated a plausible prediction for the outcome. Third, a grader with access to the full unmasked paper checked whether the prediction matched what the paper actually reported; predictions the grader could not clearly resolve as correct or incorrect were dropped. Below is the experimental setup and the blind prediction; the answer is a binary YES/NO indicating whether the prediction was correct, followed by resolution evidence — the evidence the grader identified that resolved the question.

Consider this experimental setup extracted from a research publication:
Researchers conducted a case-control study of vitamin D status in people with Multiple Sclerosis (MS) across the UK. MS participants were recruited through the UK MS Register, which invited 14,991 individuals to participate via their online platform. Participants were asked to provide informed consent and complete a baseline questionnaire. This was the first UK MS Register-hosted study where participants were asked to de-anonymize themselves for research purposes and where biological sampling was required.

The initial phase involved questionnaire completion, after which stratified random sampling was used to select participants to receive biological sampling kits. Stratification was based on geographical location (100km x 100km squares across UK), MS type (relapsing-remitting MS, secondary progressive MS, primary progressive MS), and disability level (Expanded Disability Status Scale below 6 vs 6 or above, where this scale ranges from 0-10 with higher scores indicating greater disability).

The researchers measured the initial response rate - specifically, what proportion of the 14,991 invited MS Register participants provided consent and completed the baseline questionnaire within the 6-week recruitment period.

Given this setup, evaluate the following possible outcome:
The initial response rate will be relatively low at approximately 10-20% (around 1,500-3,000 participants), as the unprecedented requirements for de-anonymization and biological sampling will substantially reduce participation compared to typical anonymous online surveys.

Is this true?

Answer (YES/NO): YES